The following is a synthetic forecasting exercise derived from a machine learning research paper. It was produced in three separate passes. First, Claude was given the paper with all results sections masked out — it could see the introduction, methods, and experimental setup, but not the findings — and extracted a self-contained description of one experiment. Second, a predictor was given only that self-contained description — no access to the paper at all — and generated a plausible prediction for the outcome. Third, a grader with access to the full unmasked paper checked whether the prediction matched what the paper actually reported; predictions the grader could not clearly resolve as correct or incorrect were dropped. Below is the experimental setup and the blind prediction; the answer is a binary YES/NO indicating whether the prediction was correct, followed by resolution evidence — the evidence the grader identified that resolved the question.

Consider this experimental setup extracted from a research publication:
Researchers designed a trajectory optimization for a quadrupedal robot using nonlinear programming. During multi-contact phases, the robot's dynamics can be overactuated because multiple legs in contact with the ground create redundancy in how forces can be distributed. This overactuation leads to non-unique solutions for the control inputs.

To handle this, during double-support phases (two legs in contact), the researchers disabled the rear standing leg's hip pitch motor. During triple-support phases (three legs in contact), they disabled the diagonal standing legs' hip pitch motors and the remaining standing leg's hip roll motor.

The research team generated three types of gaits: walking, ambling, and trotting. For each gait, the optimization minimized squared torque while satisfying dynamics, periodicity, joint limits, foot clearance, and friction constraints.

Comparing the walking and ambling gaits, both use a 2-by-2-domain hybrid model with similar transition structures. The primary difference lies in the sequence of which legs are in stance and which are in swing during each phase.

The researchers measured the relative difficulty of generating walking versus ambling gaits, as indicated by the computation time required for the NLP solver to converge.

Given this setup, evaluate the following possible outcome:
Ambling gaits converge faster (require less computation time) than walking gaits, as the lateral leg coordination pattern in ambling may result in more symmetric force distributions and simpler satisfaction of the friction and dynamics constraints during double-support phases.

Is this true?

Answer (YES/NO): YES